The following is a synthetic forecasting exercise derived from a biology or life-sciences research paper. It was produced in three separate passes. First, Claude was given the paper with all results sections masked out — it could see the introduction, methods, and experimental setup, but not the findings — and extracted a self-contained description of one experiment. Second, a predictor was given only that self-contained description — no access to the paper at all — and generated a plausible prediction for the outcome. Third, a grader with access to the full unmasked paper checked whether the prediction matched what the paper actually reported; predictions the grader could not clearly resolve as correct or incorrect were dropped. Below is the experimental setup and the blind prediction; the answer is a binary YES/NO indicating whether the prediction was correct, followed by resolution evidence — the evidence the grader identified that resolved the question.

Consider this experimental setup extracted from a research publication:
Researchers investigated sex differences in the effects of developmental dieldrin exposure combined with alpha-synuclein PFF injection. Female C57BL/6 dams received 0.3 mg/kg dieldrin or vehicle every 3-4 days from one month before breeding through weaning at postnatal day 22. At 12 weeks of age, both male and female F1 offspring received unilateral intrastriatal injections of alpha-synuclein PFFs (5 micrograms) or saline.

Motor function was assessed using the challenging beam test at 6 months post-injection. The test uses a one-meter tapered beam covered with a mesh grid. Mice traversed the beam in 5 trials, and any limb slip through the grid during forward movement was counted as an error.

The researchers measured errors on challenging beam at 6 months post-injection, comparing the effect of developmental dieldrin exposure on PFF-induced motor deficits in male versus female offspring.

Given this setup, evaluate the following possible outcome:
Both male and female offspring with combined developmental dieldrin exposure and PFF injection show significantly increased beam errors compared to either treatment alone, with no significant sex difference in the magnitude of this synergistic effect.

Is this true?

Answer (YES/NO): NO